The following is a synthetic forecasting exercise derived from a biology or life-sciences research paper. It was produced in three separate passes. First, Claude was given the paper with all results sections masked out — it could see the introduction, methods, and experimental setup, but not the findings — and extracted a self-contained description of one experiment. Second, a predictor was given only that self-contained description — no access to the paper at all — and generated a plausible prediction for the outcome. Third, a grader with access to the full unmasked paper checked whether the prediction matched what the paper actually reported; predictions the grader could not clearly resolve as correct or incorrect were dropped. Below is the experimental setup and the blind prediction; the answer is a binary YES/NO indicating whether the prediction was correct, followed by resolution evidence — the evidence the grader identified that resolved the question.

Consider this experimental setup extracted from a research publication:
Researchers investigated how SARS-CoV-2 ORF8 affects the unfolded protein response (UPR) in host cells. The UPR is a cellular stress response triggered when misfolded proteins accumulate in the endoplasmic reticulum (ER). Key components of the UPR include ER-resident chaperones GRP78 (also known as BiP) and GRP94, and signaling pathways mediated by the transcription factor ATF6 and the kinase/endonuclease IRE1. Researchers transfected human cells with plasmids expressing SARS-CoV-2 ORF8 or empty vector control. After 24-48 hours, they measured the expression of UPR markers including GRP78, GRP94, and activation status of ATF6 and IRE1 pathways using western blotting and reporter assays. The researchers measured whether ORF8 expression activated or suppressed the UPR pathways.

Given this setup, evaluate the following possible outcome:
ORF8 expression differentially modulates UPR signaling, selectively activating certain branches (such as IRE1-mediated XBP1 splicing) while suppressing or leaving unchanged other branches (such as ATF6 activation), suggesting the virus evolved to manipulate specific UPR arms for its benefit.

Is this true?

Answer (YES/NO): NO